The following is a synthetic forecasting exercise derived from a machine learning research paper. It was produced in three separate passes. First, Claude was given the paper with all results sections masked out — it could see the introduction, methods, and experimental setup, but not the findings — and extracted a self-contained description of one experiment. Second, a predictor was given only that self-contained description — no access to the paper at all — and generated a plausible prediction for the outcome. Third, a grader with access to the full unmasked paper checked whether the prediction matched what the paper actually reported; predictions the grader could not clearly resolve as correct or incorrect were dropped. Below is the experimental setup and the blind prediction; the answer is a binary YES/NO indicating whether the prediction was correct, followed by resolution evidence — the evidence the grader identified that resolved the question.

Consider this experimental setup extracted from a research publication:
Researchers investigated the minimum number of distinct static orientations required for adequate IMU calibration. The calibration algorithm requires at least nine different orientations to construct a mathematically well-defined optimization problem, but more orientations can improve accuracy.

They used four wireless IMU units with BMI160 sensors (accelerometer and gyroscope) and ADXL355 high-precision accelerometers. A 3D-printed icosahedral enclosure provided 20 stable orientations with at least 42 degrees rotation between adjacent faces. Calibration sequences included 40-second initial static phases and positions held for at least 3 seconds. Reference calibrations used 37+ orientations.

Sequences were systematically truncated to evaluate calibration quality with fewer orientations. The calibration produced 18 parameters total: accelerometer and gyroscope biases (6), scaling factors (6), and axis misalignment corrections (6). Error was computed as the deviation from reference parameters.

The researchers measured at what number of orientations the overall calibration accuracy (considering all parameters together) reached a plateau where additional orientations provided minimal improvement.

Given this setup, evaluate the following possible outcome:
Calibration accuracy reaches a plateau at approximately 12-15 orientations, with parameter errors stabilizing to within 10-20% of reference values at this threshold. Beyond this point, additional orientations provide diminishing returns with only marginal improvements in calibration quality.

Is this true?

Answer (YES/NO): NO